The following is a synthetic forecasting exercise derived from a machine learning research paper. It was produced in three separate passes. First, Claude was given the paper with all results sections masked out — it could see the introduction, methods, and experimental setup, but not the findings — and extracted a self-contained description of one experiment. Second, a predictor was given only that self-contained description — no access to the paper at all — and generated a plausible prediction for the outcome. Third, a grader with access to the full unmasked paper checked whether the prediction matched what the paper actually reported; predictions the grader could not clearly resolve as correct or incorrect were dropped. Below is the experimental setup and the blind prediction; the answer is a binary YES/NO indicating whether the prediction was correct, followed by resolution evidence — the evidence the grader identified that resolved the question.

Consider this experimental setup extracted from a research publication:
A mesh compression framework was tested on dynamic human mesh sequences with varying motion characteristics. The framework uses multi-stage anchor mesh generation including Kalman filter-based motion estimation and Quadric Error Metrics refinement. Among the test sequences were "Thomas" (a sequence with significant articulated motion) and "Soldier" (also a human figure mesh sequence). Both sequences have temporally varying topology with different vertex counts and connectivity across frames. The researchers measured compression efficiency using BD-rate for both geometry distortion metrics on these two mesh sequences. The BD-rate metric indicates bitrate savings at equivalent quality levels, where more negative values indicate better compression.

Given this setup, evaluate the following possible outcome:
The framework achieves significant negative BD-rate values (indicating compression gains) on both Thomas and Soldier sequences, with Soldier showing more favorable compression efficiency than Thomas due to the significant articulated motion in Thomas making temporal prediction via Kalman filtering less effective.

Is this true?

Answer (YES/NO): NO